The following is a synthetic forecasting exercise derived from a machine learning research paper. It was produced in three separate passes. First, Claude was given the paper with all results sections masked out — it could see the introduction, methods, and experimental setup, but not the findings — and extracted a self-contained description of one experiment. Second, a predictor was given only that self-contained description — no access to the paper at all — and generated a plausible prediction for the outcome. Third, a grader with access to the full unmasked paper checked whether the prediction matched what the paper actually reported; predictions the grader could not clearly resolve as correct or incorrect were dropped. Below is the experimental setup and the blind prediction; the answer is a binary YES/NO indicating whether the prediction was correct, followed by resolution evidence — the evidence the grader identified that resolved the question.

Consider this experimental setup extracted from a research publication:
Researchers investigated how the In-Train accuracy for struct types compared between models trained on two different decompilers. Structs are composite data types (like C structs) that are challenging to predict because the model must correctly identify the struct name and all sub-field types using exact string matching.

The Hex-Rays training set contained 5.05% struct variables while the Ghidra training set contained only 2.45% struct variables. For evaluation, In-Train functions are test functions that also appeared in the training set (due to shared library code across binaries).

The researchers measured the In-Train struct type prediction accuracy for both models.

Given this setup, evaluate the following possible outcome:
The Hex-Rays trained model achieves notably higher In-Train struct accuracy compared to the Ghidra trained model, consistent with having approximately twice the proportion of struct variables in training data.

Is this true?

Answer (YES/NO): NO